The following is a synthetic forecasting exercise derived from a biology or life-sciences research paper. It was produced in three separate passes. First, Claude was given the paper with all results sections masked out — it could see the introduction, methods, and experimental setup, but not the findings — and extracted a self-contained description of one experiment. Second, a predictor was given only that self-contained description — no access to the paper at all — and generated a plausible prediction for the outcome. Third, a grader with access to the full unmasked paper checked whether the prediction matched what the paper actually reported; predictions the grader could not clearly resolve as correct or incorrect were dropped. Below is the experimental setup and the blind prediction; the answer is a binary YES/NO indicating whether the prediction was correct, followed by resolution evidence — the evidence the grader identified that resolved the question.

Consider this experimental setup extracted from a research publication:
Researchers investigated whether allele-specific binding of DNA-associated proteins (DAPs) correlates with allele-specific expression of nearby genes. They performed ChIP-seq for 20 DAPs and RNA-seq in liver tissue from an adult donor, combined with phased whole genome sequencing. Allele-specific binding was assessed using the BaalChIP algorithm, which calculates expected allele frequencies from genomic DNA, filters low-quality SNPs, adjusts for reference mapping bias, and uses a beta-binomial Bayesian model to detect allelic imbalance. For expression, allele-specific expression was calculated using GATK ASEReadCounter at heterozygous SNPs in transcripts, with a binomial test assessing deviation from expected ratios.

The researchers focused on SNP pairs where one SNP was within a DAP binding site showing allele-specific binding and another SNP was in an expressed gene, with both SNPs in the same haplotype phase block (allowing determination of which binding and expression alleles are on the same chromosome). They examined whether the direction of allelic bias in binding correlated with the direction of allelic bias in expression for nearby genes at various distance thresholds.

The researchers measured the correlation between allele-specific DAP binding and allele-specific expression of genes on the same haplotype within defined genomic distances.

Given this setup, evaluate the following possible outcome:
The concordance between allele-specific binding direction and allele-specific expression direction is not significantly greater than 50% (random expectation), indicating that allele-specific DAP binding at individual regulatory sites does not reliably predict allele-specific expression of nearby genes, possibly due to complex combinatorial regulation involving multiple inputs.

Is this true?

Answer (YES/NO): NO